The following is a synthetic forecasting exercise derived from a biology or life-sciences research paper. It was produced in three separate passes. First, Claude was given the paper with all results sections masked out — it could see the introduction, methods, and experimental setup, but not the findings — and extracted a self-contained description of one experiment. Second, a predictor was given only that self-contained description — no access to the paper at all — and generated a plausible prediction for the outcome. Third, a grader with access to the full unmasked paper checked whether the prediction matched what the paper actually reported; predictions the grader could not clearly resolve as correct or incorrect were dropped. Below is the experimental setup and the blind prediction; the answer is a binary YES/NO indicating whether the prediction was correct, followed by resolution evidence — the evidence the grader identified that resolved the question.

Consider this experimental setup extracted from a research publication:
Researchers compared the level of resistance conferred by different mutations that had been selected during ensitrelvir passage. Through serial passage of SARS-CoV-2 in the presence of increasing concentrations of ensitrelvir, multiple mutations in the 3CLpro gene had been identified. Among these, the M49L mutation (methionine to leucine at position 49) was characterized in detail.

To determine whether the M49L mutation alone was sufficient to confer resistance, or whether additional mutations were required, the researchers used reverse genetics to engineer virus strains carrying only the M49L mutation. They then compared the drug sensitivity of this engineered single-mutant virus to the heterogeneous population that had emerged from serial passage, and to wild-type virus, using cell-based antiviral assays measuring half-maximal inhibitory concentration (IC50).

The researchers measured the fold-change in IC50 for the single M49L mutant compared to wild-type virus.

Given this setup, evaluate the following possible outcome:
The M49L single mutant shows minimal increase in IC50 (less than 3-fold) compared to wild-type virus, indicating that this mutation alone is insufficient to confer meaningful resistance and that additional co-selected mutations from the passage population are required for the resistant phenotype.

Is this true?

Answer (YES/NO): NO